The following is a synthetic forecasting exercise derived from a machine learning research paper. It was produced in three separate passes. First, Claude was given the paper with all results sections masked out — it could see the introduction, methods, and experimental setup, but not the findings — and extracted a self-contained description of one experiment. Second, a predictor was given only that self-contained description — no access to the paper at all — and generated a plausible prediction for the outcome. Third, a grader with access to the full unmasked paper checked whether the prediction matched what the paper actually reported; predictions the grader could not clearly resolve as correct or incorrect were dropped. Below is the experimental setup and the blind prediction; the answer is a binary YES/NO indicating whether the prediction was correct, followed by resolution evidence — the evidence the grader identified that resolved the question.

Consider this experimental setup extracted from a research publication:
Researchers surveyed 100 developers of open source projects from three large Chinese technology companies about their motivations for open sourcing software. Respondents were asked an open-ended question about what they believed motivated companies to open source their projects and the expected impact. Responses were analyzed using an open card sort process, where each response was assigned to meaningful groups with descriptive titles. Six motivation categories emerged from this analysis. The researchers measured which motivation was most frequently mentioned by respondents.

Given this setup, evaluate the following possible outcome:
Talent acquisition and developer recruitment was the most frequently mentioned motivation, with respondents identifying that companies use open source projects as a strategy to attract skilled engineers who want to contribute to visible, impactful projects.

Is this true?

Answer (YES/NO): NO